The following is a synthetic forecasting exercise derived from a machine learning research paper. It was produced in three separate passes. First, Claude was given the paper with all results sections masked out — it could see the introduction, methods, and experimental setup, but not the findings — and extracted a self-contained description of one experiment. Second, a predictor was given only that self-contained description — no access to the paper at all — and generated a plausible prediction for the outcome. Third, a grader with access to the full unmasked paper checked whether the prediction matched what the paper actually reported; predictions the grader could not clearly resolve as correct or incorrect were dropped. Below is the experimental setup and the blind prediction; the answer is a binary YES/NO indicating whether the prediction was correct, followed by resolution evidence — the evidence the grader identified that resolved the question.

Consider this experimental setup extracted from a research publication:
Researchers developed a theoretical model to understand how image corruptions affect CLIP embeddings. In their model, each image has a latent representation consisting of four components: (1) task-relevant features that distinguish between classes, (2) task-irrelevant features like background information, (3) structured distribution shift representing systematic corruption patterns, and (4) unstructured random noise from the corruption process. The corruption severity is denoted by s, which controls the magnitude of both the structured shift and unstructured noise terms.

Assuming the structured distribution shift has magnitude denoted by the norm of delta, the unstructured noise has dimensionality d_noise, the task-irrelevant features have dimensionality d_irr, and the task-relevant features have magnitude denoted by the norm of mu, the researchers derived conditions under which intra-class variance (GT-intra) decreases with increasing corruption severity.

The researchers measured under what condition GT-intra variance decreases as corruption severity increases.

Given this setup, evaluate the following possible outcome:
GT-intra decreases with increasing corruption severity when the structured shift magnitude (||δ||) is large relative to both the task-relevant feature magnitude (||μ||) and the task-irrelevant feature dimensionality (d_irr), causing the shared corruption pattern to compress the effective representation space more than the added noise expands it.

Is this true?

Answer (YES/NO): NO